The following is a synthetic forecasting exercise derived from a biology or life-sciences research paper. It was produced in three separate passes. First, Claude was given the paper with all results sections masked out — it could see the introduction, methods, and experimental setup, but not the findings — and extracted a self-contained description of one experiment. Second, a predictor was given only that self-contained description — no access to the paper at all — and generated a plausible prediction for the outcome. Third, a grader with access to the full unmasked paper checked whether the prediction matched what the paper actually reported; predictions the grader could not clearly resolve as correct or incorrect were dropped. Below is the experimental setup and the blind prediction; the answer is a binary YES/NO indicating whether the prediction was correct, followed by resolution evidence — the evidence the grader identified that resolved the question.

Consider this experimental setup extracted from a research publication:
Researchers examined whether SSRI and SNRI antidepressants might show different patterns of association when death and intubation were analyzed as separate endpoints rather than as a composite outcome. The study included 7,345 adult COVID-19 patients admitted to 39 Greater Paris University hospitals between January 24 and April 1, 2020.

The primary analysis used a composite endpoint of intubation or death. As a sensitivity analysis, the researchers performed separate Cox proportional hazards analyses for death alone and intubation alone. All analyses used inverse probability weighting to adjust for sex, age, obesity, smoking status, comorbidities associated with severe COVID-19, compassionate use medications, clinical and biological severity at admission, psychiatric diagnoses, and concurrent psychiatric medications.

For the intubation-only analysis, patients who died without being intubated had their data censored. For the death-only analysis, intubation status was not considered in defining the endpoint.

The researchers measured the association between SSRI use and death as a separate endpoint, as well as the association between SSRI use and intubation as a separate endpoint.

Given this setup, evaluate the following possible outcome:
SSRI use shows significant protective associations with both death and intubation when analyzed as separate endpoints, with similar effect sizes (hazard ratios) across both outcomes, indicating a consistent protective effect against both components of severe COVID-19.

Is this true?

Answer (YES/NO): NO